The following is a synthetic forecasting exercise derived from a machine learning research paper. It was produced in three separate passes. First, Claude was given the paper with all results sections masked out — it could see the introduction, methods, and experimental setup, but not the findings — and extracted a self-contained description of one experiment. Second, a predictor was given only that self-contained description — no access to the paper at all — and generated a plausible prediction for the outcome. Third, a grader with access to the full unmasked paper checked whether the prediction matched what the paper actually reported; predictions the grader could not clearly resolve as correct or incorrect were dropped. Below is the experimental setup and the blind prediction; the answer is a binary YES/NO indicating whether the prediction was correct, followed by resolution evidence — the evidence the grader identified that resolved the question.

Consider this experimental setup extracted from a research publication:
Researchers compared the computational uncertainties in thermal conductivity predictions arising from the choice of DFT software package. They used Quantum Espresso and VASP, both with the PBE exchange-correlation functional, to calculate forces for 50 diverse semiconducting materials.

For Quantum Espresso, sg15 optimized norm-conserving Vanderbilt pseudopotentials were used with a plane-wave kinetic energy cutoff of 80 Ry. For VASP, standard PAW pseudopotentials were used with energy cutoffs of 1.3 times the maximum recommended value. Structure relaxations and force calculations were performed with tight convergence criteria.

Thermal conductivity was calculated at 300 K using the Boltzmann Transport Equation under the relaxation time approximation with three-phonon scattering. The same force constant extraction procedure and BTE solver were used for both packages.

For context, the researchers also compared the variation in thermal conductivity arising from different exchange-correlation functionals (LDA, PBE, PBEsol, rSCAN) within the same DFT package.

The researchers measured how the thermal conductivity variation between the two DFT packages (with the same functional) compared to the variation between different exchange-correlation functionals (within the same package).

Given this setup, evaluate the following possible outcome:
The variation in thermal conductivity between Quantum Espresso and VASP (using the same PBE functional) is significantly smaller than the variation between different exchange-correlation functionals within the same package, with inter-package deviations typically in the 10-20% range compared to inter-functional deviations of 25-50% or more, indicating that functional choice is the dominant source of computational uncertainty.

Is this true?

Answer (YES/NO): NO